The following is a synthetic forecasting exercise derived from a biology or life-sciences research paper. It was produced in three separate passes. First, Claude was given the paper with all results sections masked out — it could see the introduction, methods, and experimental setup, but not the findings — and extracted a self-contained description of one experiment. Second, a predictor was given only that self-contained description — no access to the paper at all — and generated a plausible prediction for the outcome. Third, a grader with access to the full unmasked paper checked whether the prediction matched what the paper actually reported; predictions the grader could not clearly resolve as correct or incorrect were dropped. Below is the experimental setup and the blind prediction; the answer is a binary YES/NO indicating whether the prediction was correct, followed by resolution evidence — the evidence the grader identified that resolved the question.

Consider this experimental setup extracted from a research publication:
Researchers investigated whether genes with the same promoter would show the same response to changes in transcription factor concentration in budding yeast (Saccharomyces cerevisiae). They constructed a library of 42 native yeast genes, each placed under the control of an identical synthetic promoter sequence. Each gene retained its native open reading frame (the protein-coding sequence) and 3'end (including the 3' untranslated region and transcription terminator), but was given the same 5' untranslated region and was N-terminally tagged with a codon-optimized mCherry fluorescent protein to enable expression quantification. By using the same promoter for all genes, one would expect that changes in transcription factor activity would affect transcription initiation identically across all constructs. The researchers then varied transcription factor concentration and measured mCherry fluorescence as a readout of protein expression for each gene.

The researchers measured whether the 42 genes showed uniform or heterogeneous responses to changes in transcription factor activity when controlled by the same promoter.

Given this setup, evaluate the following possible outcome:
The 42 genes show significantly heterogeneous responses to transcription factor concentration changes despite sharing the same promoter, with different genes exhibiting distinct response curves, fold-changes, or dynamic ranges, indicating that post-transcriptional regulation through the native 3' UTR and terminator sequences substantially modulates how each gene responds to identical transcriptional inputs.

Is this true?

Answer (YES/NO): YES